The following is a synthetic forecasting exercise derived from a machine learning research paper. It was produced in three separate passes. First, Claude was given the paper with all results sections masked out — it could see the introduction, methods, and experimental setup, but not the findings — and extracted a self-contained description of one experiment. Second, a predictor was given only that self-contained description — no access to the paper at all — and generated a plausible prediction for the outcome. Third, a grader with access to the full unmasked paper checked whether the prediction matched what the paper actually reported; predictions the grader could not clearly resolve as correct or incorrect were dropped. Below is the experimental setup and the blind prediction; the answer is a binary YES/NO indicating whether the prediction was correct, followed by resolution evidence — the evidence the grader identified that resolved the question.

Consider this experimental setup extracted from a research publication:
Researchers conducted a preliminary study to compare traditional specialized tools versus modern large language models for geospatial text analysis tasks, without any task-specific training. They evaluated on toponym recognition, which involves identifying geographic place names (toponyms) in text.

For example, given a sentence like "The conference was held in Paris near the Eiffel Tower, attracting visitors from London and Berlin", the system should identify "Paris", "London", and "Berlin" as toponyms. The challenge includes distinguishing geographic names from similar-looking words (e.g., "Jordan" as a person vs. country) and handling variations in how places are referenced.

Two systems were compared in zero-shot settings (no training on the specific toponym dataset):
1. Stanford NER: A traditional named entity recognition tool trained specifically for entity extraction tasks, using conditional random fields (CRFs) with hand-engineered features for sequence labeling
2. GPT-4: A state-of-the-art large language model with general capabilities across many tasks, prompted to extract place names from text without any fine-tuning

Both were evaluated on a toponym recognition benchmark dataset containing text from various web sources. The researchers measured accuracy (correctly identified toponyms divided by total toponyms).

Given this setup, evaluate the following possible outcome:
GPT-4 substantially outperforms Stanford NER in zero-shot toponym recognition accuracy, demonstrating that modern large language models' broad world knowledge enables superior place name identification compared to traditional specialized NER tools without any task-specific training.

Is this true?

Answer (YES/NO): NO